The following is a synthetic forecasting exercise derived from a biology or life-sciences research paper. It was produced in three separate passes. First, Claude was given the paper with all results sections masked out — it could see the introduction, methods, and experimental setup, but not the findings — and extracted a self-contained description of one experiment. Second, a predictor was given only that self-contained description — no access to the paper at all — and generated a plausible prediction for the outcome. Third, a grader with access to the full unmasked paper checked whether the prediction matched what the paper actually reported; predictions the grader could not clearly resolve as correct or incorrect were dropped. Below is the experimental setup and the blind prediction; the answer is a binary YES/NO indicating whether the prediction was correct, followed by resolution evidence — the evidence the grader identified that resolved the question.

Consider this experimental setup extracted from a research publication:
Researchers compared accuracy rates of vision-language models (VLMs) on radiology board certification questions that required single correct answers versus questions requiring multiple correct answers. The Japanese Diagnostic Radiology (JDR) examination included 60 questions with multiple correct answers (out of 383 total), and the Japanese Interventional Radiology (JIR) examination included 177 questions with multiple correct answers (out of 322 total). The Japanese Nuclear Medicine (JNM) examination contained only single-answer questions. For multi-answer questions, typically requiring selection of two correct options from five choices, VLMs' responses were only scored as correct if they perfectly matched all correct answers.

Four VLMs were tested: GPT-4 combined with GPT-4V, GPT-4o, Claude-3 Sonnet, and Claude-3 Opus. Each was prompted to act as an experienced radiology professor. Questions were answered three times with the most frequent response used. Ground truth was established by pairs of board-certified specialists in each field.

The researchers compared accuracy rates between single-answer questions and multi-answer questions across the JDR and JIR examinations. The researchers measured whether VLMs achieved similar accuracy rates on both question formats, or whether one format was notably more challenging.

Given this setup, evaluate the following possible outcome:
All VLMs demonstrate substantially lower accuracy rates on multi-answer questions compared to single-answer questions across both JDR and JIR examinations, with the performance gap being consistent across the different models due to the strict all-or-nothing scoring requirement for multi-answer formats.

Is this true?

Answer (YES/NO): NO